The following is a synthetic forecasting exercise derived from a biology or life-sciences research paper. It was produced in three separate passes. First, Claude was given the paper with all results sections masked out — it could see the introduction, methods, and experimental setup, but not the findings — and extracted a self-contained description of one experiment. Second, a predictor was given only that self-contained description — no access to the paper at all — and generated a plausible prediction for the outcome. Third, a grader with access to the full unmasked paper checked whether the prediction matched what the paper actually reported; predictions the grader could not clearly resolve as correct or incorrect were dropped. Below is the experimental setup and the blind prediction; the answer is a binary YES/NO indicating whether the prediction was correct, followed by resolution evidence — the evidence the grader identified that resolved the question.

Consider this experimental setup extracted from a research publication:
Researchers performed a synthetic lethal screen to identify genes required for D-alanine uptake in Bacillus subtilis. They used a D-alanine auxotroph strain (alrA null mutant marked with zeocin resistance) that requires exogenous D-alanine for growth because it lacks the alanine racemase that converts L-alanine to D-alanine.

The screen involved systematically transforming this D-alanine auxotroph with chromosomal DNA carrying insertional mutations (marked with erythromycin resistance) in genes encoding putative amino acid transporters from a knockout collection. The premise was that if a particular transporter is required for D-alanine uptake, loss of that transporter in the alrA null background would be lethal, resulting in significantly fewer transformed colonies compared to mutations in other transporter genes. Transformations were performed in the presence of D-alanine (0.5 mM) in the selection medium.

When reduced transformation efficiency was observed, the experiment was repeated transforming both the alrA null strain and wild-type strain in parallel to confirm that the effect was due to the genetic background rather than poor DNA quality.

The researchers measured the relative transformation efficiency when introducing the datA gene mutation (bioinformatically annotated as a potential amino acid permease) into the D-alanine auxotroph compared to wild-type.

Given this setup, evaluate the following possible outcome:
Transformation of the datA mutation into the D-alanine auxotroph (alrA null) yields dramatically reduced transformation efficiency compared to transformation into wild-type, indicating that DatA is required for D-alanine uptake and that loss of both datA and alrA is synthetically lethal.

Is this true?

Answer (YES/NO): YES